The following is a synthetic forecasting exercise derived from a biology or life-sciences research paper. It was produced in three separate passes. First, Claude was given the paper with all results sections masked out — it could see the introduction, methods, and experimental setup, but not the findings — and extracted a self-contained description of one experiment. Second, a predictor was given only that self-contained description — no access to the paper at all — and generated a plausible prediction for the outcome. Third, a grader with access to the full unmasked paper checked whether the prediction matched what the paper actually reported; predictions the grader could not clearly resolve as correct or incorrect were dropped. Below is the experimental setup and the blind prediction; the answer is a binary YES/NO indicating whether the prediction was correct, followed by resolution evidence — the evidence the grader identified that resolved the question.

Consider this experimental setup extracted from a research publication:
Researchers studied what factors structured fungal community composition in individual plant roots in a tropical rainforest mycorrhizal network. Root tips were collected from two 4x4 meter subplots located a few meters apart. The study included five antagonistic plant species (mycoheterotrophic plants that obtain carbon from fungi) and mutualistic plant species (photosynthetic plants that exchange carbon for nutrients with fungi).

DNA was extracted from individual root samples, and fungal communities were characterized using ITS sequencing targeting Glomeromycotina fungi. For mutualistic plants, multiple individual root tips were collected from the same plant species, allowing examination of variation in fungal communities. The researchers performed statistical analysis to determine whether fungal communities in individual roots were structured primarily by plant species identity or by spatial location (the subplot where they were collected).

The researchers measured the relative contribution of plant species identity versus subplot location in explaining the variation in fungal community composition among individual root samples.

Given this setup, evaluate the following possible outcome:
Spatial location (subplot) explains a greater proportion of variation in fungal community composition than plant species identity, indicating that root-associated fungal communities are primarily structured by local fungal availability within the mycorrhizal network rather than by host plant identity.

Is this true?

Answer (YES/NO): NO